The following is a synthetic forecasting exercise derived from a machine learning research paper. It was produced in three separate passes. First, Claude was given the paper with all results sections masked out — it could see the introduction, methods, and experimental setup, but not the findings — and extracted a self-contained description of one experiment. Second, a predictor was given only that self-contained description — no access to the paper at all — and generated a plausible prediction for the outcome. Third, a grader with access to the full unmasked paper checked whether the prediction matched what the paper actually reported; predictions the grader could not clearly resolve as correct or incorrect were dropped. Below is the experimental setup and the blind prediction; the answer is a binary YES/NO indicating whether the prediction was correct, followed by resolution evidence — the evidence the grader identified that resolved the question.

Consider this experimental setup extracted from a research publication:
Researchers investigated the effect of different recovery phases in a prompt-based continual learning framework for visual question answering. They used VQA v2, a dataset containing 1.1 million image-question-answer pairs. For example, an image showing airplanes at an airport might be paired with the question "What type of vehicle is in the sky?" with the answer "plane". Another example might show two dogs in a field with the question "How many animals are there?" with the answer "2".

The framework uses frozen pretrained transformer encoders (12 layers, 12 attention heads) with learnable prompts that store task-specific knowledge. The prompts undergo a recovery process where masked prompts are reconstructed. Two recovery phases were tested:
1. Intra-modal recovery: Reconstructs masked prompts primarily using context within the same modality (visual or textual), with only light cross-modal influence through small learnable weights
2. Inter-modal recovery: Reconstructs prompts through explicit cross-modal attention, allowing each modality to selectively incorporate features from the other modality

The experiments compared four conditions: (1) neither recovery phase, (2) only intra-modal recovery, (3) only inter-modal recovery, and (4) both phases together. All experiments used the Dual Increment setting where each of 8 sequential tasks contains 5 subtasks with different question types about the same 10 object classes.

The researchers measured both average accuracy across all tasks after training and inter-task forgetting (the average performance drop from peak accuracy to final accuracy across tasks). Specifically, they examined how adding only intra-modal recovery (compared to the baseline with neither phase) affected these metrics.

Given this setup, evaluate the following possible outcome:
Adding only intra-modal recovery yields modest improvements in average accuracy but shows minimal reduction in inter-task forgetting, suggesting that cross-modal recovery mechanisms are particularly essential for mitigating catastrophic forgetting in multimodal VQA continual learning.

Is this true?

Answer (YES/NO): NO